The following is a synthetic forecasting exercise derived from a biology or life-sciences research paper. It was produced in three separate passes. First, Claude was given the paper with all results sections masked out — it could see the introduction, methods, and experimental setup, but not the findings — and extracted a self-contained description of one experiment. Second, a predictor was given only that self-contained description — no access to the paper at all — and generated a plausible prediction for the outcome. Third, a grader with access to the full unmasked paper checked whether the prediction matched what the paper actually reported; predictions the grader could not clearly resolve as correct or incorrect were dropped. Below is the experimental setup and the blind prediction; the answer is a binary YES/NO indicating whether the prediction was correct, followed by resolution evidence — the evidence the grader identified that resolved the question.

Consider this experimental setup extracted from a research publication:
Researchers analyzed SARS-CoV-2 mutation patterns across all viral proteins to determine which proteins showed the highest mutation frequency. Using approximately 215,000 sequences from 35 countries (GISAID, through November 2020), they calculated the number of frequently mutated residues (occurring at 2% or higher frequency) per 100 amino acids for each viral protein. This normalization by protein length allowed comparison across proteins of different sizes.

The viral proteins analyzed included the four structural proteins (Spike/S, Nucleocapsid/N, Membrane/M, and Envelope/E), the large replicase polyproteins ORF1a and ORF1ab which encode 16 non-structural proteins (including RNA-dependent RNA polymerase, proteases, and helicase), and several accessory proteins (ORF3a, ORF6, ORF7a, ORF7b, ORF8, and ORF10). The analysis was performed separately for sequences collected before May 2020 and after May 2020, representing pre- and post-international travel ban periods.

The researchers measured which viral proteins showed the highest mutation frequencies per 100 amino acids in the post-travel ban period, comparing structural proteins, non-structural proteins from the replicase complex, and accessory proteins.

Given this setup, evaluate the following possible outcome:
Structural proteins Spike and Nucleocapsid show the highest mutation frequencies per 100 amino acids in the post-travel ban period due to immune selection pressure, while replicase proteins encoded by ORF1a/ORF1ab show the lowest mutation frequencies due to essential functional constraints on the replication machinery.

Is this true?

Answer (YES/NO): NO